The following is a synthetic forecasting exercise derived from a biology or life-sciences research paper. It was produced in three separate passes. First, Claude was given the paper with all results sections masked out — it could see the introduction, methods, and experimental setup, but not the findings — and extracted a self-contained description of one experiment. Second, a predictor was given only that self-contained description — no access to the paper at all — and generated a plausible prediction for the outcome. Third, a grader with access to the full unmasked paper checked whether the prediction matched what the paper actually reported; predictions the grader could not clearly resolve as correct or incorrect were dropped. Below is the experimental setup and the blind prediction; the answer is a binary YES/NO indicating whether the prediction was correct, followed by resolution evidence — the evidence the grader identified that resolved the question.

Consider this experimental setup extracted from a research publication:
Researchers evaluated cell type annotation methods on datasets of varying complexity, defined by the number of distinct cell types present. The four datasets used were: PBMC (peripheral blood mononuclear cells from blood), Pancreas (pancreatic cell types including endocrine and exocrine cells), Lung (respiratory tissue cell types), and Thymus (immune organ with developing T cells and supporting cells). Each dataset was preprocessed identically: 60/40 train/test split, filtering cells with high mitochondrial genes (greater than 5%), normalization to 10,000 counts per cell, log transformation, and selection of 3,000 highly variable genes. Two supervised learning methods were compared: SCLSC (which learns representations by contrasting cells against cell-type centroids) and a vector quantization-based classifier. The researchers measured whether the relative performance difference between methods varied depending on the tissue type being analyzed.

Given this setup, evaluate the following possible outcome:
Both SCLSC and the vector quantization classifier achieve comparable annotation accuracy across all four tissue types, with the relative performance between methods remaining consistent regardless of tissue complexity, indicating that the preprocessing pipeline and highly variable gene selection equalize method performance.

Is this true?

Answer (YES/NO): NO